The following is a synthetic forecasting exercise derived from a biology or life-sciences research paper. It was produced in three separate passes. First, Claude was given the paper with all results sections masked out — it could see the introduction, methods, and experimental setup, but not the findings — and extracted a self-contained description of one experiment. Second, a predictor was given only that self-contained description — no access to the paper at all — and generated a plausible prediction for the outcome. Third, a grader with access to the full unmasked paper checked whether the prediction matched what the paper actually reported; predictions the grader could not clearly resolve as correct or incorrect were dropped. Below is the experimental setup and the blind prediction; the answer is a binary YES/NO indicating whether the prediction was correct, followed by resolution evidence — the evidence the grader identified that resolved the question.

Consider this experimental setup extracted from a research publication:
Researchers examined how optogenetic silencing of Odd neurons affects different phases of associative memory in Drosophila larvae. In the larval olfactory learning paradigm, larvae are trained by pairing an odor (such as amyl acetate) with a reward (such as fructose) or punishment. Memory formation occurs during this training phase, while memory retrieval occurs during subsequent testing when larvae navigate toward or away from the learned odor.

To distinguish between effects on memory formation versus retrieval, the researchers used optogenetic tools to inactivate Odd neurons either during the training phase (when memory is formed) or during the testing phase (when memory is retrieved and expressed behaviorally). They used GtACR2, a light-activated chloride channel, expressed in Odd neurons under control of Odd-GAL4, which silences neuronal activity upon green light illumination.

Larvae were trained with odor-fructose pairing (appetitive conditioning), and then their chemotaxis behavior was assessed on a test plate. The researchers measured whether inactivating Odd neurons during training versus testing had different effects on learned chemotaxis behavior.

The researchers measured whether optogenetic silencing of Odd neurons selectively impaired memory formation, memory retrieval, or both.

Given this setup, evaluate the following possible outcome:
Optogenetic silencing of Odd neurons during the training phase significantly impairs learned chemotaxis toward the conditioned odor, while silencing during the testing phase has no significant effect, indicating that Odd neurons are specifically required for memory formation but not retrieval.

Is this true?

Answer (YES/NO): NO